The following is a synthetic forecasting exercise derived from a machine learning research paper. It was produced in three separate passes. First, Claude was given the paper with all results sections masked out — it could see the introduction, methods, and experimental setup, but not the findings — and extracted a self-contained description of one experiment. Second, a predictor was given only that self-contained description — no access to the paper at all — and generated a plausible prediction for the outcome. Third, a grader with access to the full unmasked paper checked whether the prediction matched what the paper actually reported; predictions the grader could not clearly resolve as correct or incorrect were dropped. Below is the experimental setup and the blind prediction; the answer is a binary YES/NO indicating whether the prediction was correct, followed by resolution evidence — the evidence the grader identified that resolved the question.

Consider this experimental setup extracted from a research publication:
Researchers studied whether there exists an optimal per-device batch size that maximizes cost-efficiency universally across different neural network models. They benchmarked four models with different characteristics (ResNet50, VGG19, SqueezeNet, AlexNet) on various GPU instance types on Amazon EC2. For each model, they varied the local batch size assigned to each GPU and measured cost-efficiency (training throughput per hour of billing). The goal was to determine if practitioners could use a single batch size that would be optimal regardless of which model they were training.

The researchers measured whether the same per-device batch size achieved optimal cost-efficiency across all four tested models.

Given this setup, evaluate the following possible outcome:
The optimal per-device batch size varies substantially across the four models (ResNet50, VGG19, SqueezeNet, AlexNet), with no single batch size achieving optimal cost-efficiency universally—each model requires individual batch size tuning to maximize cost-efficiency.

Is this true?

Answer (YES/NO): YES